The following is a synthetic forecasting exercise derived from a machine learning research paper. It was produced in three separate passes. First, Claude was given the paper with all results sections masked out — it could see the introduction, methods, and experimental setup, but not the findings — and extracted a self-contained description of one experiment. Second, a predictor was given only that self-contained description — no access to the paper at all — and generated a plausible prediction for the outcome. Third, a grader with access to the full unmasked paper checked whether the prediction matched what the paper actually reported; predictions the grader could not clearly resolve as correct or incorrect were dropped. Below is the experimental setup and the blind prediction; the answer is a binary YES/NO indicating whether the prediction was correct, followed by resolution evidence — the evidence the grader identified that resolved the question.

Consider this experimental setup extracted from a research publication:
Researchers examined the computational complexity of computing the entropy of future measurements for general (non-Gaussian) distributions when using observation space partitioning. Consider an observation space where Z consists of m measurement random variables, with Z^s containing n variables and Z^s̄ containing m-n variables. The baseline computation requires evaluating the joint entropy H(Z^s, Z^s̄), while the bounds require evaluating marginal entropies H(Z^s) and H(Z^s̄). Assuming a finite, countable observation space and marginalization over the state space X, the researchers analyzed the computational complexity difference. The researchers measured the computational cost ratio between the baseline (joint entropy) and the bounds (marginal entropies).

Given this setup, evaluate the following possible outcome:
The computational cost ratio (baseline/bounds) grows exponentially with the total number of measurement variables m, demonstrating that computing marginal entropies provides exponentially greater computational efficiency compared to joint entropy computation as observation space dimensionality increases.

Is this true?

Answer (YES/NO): YES